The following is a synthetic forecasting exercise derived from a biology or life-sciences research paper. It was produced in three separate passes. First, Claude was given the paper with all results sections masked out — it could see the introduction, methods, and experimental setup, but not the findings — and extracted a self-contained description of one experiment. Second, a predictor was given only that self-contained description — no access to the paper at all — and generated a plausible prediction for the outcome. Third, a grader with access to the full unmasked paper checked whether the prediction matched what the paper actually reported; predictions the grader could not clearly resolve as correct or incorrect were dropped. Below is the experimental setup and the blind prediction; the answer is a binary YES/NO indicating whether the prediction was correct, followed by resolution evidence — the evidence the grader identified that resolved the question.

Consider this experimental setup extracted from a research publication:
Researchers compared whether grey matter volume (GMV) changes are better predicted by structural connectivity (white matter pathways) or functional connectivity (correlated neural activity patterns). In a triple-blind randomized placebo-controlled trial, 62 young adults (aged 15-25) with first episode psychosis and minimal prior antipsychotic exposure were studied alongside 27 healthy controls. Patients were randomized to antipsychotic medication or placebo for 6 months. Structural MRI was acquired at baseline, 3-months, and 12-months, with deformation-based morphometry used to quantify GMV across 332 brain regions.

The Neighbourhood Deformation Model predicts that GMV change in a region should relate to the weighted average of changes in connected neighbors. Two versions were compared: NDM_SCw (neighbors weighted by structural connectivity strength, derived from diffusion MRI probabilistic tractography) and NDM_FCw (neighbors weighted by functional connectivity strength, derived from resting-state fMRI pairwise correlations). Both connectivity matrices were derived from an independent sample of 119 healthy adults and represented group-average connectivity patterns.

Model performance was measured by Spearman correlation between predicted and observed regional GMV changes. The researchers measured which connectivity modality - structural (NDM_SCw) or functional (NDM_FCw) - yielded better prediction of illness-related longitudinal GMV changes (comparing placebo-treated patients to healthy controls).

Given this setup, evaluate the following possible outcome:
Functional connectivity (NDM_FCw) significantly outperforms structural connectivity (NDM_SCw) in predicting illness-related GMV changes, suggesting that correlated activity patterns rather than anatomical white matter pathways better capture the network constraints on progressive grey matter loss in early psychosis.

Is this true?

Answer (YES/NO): NO